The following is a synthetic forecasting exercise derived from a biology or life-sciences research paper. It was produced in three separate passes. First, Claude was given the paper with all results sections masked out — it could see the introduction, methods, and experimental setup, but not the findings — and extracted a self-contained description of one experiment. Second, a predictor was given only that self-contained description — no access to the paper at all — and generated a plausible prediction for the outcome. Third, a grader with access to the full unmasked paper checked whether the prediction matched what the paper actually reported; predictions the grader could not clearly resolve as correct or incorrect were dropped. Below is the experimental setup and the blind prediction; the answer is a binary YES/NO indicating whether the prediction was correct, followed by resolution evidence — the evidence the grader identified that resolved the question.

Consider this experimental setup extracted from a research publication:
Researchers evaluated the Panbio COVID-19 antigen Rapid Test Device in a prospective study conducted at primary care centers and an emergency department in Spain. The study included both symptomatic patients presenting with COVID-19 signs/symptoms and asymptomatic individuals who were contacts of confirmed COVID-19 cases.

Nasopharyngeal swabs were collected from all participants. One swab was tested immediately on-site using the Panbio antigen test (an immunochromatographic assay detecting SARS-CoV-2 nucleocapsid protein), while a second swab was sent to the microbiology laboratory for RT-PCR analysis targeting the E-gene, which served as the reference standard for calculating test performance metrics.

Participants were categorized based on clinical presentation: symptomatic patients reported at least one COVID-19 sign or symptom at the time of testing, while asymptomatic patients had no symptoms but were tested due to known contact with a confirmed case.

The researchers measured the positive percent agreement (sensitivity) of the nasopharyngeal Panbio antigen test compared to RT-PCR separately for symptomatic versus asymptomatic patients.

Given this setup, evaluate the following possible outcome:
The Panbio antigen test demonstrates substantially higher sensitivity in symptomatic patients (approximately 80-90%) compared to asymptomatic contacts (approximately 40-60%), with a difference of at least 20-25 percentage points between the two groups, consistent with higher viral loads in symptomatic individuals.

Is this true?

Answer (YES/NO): NO